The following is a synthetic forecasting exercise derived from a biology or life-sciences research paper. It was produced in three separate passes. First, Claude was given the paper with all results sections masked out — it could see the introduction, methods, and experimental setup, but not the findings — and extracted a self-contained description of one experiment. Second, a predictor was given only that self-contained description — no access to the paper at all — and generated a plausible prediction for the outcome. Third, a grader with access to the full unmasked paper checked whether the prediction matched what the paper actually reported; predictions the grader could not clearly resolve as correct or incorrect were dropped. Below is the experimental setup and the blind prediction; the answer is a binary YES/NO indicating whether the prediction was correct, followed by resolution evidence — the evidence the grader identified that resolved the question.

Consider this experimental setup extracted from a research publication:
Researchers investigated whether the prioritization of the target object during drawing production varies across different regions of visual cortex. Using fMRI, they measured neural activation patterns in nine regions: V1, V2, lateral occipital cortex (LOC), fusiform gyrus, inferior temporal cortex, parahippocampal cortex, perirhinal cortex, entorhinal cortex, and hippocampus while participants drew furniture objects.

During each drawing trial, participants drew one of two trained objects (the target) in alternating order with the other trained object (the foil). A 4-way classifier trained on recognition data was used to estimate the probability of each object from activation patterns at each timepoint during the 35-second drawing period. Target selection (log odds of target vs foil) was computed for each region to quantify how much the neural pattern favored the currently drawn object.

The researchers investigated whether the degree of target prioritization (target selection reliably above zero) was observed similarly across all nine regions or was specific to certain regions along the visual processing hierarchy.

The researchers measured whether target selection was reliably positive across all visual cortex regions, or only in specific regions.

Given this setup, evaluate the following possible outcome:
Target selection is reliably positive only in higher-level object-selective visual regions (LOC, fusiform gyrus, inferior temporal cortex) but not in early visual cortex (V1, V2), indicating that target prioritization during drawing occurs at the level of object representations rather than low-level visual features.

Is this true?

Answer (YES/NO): NO